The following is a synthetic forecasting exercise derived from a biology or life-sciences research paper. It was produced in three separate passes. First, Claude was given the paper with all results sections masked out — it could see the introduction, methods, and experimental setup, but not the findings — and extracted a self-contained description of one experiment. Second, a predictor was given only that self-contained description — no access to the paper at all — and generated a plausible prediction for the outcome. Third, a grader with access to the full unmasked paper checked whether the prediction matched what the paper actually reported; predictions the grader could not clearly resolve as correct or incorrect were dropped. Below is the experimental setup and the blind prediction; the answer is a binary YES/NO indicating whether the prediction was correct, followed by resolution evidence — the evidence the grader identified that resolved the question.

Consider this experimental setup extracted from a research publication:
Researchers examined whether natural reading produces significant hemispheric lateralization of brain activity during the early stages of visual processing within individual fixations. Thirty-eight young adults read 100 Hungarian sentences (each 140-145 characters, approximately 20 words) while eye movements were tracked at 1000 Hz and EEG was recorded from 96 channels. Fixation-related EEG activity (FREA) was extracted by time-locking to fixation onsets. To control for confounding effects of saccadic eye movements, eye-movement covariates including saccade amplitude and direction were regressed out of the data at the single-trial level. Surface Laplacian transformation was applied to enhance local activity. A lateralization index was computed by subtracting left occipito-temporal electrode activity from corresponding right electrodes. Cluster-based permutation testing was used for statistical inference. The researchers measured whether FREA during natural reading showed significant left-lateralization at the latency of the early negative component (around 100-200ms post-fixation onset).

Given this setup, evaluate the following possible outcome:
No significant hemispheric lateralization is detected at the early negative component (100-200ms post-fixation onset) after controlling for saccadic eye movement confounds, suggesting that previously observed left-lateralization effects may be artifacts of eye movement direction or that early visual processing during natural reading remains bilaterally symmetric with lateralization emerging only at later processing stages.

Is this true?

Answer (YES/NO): NO